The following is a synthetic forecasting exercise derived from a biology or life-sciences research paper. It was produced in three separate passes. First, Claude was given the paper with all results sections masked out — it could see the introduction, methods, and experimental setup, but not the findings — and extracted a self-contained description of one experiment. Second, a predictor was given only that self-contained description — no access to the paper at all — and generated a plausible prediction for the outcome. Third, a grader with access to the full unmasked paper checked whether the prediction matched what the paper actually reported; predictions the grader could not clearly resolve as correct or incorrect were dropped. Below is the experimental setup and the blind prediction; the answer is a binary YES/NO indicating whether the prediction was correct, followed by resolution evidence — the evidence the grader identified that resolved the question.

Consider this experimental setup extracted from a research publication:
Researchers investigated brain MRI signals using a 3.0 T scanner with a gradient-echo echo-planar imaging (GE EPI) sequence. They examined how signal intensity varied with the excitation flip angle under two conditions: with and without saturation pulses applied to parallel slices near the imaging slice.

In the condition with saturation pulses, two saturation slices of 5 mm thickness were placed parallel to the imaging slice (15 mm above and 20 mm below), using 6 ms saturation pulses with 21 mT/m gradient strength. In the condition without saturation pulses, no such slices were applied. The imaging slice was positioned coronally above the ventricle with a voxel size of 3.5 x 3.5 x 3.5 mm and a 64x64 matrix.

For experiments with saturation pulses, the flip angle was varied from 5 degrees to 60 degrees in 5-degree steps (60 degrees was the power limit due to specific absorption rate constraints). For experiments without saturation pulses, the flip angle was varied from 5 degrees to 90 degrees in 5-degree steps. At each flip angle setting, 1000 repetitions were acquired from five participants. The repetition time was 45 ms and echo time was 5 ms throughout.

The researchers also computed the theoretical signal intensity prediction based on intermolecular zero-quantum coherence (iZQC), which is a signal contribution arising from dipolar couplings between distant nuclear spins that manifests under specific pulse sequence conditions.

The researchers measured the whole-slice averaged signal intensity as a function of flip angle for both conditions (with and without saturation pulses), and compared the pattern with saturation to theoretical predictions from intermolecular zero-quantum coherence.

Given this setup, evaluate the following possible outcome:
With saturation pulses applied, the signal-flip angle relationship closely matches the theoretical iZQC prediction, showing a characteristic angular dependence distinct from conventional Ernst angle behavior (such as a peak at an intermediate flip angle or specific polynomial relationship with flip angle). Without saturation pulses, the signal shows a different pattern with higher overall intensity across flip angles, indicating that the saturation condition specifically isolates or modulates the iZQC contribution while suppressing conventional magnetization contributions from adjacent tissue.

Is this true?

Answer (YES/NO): NO